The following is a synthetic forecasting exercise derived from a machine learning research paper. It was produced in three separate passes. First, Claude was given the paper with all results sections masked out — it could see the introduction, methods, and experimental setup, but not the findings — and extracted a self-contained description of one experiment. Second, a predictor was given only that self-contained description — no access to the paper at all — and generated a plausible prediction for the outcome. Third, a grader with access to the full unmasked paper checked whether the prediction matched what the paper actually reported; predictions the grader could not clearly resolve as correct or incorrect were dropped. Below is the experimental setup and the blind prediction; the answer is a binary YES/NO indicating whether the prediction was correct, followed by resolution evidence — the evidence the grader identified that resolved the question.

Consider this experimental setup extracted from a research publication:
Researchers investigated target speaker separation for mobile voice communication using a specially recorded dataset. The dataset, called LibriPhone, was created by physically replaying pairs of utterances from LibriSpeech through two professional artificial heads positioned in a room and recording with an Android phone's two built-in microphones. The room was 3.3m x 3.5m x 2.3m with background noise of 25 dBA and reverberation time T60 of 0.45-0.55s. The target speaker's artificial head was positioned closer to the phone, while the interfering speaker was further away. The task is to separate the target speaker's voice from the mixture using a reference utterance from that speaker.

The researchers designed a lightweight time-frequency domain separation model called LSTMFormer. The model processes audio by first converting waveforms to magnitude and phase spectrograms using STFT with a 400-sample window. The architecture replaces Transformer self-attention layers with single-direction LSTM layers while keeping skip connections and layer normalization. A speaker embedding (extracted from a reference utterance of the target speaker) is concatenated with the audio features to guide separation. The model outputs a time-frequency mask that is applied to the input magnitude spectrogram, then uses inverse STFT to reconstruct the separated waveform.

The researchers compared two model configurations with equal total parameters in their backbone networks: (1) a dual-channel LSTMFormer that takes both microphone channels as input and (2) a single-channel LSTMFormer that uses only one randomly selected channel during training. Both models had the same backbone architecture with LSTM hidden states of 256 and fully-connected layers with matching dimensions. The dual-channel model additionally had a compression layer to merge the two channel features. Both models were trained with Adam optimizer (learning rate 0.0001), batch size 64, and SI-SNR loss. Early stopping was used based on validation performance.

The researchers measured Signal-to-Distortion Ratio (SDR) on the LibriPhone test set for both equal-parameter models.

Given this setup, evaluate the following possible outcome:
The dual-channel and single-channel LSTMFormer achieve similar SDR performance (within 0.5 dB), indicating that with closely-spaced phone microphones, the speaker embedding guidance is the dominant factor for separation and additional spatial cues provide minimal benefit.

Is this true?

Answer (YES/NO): NO